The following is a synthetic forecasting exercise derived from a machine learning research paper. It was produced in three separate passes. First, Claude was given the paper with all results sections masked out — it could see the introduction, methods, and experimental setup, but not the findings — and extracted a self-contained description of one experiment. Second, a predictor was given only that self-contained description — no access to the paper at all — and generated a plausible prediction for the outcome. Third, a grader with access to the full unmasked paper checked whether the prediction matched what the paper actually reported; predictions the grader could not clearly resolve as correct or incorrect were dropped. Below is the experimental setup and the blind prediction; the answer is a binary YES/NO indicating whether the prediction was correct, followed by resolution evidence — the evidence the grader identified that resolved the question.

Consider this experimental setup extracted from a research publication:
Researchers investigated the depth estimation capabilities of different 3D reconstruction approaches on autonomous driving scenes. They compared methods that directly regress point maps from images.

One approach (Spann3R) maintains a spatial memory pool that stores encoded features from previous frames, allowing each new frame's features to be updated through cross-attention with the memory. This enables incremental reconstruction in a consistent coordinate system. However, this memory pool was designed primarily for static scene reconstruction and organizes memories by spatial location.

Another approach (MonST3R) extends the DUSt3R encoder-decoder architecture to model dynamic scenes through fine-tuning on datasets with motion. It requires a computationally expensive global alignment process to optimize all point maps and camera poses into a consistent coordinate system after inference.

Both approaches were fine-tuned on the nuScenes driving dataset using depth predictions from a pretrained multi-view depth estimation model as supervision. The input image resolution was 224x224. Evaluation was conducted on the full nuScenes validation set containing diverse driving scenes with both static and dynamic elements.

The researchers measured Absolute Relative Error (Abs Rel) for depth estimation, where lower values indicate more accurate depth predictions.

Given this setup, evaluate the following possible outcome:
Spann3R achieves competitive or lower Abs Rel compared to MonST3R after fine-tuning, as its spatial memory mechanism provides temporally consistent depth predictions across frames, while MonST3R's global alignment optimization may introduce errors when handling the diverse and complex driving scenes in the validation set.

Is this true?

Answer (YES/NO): YES